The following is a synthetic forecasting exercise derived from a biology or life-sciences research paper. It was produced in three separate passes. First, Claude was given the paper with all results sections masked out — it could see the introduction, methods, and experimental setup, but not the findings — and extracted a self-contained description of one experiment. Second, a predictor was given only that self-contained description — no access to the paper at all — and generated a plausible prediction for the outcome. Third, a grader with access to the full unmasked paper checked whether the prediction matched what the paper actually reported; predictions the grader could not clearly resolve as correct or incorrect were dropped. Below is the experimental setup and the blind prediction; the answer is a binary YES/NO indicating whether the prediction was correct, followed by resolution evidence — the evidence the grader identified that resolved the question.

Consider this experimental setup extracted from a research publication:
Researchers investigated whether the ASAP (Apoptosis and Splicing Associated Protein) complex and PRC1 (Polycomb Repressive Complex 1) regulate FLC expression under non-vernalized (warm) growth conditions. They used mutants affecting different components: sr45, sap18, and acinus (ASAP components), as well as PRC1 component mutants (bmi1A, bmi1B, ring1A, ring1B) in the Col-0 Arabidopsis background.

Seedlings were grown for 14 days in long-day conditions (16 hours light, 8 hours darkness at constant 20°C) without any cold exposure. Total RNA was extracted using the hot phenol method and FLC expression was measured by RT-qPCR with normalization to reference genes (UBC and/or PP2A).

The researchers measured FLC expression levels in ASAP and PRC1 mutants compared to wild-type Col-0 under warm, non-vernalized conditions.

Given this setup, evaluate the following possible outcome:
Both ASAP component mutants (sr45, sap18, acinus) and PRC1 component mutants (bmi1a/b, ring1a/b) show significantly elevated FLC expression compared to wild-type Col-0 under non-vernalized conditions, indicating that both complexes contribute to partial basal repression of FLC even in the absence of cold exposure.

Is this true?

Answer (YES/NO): NO